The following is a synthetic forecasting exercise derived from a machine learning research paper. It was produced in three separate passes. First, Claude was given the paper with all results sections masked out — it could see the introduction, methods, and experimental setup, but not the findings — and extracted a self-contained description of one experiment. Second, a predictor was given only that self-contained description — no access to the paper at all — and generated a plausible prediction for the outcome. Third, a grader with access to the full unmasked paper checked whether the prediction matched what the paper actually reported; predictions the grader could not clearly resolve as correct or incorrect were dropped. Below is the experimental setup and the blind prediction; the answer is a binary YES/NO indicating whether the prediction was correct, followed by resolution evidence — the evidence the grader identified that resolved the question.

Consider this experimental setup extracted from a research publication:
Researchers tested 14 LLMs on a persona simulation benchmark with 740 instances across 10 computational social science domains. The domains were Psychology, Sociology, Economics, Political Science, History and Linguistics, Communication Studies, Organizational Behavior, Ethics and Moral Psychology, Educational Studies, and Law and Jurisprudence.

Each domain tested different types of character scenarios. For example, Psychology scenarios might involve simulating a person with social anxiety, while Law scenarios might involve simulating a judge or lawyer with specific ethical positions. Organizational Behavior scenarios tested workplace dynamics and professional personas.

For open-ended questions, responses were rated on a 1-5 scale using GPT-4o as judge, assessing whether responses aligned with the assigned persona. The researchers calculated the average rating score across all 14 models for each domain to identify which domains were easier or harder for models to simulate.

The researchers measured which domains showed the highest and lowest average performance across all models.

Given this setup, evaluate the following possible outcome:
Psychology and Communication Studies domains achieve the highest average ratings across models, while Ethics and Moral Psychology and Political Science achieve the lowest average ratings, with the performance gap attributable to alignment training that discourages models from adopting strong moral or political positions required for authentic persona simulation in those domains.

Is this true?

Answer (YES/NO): NO